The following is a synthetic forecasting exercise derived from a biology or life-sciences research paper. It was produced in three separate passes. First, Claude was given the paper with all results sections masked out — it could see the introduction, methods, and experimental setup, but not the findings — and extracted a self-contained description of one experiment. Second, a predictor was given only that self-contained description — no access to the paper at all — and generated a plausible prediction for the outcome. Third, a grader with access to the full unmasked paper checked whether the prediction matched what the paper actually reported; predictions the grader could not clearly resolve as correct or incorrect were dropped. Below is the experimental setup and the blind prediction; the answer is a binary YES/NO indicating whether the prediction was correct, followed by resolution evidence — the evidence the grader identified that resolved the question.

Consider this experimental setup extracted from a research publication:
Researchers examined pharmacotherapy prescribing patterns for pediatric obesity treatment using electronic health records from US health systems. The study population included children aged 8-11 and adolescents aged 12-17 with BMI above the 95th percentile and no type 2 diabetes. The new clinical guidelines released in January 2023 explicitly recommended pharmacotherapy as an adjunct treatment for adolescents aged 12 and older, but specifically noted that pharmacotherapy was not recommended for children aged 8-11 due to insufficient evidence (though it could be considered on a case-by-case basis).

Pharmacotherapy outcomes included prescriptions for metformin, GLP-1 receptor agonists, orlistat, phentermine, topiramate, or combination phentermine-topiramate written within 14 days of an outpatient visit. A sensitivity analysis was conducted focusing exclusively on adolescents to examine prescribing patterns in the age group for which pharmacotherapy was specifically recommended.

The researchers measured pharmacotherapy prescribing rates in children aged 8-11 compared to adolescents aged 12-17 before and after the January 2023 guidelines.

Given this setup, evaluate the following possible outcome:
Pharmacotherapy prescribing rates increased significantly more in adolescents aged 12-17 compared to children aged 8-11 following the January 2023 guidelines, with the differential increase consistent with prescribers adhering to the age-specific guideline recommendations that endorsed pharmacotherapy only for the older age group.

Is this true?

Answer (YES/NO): NO